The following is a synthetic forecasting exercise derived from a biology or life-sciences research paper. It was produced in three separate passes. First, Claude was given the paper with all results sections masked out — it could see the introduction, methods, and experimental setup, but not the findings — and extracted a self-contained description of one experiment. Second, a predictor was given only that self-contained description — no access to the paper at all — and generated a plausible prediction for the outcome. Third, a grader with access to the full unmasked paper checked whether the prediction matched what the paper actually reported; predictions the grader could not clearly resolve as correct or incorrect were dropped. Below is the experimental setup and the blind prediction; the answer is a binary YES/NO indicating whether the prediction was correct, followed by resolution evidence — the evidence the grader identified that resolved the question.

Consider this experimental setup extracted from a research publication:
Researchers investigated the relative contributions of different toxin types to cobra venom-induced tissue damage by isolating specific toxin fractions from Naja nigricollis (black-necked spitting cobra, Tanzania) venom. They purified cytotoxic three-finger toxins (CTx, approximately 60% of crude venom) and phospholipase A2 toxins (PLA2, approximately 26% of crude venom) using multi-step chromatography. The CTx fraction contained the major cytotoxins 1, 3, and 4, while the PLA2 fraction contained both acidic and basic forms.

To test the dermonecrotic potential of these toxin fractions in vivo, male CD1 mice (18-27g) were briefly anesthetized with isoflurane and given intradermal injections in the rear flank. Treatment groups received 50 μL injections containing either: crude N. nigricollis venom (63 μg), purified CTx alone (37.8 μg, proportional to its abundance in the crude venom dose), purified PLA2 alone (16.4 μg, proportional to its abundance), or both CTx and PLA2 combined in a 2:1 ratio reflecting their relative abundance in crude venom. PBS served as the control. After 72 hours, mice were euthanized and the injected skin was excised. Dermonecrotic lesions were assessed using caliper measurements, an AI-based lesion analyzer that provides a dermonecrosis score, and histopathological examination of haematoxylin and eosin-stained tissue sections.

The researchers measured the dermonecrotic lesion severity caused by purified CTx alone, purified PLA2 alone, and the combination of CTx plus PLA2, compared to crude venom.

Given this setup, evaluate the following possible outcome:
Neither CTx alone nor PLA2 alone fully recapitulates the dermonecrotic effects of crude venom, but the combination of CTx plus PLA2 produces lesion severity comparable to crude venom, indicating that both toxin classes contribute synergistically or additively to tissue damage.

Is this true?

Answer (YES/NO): YES